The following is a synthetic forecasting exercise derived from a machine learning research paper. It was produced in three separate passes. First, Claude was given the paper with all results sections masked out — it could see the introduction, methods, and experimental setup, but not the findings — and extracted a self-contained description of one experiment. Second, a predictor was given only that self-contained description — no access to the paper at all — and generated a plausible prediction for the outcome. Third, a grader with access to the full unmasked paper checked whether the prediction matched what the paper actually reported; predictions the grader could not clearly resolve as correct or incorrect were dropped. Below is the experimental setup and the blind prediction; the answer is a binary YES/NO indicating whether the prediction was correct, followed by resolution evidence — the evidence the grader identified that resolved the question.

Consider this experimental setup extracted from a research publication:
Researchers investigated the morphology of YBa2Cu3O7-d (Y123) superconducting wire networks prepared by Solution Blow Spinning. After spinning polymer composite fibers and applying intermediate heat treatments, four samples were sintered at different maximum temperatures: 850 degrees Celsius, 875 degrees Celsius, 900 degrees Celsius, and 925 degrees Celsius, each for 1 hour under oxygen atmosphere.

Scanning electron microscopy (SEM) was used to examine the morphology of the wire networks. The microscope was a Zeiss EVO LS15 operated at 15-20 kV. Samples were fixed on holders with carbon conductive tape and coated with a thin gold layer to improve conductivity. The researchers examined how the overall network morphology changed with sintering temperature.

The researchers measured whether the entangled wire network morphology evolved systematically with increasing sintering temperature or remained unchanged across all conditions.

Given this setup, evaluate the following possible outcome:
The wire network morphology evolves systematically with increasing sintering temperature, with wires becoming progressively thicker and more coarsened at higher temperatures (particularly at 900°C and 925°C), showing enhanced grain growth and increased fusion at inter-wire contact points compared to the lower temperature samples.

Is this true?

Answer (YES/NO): NO